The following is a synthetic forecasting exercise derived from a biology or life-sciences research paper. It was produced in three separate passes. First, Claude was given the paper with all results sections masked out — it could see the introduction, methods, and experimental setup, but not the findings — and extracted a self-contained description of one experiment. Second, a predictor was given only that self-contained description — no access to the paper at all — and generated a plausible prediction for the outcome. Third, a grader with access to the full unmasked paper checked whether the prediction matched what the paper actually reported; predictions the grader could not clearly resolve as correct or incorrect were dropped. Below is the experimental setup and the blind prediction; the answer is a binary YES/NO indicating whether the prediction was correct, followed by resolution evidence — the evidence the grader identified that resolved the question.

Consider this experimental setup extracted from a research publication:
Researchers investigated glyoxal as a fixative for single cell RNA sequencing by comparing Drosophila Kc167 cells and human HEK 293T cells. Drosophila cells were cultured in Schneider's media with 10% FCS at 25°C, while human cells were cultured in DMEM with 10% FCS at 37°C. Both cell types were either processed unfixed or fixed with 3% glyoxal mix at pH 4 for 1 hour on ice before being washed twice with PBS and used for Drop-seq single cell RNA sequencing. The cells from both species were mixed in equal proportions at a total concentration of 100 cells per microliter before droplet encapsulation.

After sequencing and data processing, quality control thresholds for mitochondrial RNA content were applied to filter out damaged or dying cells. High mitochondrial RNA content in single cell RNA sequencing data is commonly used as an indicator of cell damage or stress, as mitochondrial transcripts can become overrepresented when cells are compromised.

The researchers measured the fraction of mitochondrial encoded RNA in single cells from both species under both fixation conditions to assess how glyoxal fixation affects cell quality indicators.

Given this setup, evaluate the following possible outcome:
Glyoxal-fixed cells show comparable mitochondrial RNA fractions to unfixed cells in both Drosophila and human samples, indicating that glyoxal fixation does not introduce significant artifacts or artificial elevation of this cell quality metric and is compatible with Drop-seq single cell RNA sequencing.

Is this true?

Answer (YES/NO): NO